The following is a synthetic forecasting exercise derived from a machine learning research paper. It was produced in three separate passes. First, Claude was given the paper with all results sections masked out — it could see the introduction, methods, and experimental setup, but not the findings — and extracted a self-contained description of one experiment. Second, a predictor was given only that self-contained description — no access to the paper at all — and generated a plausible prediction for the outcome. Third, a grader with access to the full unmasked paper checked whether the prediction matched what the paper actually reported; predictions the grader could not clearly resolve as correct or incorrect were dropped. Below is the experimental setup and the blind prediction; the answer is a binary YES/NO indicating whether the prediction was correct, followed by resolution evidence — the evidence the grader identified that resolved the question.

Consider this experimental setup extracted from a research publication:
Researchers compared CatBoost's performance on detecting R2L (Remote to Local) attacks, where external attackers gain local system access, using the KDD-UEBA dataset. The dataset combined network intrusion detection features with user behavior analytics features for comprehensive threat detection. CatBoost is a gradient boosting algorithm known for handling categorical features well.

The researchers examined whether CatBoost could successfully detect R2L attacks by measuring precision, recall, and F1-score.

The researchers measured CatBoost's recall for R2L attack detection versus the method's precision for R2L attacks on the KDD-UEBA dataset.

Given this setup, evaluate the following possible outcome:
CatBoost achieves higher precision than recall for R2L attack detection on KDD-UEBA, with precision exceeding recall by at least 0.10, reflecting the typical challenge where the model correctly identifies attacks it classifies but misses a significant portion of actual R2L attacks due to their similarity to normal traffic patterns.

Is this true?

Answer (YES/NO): YES